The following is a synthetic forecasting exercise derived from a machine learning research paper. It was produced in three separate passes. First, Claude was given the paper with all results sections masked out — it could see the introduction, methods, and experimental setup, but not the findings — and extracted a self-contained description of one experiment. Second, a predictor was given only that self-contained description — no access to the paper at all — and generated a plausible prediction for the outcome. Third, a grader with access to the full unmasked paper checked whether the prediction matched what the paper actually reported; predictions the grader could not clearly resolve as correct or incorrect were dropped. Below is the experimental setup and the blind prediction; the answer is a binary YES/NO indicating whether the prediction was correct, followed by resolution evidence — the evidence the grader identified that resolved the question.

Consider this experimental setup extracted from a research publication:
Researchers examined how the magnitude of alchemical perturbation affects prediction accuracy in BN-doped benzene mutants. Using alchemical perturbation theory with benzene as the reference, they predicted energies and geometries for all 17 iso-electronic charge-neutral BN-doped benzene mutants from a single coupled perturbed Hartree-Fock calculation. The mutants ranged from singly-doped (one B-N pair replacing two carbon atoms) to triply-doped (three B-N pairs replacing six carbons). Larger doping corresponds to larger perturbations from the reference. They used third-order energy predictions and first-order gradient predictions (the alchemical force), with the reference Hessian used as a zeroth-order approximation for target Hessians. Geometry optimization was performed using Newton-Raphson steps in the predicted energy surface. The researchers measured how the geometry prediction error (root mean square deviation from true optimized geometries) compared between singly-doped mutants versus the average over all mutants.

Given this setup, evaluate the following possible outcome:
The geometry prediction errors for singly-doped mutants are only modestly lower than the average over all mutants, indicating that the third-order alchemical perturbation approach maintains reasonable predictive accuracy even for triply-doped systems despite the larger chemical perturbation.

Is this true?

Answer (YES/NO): NO